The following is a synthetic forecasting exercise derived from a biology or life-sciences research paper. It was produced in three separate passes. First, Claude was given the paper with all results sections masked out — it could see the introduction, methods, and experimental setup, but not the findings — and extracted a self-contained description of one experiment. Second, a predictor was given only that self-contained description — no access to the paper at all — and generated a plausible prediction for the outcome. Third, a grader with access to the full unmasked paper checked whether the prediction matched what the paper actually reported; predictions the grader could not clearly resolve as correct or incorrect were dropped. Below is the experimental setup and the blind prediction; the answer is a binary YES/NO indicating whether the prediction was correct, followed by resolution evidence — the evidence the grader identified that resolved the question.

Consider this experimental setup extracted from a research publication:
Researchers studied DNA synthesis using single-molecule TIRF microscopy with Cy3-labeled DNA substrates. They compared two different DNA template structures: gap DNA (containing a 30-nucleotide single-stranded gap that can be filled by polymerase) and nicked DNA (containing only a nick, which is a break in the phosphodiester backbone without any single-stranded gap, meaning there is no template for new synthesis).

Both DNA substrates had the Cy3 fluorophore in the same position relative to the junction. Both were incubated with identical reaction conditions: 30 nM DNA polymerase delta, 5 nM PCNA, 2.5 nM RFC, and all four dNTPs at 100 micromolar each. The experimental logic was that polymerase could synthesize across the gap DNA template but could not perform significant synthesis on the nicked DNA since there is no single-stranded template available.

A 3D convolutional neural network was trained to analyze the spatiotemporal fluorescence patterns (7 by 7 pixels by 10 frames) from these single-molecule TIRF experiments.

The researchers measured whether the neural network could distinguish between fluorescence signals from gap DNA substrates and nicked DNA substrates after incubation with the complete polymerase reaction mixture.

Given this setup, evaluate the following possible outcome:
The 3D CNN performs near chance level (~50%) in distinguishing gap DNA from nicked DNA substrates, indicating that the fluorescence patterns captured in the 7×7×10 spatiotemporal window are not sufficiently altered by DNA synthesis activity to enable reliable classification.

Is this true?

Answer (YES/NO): NO